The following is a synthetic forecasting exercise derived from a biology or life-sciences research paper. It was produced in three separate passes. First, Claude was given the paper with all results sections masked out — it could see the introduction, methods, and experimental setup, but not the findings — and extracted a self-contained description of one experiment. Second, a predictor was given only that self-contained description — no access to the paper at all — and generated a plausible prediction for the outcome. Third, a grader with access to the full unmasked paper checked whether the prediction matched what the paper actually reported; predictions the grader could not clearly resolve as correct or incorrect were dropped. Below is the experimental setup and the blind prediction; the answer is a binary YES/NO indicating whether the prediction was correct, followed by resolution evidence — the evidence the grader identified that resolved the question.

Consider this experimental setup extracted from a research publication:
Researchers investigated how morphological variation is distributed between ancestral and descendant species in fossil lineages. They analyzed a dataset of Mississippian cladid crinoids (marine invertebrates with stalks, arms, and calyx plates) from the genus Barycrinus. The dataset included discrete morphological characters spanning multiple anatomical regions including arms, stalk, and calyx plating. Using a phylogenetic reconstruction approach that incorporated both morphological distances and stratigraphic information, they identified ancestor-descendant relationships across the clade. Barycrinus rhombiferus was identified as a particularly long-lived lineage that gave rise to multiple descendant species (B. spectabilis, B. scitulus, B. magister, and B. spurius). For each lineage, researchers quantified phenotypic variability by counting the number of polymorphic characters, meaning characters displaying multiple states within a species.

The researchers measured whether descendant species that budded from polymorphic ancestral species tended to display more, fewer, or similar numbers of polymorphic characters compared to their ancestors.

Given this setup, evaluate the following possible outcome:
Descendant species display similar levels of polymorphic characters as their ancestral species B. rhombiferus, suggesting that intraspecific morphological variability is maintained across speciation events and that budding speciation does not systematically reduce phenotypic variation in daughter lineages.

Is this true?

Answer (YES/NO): NO